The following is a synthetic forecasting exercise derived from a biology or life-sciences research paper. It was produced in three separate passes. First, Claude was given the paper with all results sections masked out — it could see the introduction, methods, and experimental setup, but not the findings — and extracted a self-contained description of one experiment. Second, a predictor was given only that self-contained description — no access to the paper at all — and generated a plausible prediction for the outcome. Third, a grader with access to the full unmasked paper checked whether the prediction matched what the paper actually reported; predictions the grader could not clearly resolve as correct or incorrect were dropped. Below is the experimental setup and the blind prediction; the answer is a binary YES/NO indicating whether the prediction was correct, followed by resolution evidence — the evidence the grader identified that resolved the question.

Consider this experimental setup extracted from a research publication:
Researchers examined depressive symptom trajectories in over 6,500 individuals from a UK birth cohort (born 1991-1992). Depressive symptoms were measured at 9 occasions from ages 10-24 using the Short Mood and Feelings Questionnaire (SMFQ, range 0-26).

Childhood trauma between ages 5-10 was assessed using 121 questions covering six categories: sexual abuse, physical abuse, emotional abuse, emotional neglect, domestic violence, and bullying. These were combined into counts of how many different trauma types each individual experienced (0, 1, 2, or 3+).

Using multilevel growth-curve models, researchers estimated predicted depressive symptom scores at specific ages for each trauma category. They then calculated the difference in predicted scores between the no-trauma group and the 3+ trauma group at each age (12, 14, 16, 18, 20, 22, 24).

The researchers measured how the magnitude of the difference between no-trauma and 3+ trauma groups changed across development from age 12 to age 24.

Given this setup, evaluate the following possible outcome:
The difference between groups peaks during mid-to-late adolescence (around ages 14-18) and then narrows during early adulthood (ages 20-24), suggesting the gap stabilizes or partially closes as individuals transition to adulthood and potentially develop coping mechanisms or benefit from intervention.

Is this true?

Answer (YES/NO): YES